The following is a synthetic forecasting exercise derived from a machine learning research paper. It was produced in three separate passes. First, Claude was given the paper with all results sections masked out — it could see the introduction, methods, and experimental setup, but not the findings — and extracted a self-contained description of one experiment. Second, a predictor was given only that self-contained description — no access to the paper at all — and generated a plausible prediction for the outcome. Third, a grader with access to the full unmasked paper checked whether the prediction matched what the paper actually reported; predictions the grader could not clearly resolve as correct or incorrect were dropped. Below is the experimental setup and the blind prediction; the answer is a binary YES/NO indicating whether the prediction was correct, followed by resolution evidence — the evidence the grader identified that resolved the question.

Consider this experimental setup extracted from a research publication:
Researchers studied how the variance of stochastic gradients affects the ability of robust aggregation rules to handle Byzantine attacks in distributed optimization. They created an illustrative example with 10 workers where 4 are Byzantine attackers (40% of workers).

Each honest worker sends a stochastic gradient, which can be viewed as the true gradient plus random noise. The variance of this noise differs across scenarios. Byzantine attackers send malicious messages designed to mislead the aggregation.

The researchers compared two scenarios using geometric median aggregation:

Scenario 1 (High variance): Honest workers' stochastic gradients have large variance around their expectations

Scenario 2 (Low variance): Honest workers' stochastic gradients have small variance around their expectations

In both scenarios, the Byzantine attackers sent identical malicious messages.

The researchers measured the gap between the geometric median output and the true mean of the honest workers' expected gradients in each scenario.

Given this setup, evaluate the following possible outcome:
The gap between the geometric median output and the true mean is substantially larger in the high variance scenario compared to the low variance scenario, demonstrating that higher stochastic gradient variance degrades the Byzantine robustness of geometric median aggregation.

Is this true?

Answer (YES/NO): YES